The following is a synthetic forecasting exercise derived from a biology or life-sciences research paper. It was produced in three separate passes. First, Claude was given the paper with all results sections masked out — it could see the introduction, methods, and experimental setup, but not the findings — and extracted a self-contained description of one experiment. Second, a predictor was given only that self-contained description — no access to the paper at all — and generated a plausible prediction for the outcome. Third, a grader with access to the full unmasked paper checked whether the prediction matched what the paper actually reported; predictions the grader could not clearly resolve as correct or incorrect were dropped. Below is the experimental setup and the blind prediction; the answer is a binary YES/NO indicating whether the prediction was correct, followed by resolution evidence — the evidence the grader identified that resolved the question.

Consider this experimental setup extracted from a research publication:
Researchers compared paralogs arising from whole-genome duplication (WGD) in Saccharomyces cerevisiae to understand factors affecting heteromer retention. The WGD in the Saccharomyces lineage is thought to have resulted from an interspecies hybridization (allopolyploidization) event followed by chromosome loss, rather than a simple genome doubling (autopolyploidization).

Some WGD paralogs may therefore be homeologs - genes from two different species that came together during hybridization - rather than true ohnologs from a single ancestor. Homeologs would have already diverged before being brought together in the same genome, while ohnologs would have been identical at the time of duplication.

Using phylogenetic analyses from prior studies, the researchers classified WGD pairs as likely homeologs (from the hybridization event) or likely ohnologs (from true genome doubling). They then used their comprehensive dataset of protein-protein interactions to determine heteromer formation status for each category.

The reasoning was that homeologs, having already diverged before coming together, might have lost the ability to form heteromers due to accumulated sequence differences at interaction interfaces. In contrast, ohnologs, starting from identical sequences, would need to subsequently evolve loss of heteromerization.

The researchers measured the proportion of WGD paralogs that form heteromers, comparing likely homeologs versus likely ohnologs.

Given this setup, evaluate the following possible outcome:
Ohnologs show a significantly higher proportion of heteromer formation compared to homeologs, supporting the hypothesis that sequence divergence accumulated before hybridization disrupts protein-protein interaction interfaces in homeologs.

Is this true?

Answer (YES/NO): YES